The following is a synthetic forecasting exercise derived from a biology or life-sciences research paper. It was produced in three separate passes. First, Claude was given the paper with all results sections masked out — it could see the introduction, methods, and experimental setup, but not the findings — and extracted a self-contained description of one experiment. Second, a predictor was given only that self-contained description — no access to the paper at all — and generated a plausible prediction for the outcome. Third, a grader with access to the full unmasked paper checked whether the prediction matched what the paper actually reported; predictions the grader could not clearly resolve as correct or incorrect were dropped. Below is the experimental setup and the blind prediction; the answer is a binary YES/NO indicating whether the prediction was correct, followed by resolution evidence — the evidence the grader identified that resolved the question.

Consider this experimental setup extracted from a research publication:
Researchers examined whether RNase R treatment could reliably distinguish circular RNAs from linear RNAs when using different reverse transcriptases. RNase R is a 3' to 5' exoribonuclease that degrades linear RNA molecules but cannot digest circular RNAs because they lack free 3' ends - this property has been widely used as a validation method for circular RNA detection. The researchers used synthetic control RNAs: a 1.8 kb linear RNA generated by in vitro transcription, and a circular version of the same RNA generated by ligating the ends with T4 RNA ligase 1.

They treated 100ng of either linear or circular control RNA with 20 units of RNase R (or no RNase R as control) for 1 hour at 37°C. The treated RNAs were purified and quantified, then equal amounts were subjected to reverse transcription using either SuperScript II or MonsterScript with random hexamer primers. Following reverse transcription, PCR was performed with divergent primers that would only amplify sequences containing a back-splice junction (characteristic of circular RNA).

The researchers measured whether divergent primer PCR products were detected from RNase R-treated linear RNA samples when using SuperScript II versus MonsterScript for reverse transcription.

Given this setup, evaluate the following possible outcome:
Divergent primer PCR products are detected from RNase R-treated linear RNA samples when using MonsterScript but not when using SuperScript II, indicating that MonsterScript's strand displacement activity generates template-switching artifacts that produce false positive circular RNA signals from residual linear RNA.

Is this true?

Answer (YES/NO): NO